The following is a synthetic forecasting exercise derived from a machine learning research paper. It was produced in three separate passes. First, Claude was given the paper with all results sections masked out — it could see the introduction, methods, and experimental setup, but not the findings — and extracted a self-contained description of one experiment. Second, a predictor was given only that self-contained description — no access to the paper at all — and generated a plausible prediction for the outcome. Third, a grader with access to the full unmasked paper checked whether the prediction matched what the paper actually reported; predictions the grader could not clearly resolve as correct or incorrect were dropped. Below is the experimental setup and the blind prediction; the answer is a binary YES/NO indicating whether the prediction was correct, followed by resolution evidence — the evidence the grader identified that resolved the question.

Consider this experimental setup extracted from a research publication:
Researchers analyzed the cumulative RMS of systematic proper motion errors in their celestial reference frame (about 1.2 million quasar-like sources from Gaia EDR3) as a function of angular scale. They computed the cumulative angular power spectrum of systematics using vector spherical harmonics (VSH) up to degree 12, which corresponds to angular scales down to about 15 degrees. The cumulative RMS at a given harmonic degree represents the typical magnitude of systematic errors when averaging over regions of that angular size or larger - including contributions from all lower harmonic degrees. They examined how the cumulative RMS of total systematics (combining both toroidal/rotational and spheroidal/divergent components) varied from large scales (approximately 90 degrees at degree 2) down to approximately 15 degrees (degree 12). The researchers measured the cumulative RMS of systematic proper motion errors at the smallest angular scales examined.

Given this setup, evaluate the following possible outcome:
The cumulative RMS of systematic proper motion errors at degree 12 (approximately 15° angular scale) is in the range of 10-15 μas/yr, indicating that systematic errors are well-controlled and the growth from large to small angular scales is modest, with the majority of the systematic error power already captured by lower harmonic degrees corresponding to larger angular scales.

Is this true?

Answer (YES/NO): YES